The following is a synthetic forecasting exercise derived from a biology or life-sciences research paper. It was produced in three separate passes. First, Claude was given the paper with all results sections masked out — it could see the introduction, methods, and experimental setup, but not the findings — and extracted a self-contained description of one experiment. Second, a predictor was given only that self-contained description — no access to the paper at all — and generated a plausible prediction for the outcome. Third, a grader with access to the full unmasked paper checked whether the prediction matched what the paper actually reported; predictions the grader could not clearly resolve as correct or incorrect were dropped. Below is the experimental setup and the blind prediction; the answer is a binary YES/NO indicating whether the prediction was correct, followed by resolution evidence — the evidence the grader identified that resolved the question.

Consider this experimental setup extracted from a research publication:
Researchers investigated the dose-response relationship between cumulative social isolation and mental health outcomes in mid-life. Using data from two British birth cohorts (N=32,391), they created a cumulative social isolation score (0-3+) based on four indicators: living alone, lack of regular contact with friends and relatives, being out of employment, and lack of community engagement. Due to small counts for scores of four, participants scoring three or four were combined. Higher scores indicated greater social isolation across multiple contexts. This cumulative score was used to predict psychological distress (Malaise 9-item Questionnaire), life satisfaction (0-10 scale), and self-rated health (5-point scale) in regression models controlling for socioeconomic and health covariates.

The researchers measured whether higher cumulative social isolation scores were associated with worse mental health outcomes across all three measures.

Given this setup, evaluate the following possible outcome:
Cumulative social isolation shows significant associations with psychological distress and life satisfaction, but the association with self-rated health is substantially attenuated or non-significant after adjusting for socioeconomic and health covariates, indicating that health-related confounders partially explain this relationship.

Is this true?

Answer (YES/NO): NO